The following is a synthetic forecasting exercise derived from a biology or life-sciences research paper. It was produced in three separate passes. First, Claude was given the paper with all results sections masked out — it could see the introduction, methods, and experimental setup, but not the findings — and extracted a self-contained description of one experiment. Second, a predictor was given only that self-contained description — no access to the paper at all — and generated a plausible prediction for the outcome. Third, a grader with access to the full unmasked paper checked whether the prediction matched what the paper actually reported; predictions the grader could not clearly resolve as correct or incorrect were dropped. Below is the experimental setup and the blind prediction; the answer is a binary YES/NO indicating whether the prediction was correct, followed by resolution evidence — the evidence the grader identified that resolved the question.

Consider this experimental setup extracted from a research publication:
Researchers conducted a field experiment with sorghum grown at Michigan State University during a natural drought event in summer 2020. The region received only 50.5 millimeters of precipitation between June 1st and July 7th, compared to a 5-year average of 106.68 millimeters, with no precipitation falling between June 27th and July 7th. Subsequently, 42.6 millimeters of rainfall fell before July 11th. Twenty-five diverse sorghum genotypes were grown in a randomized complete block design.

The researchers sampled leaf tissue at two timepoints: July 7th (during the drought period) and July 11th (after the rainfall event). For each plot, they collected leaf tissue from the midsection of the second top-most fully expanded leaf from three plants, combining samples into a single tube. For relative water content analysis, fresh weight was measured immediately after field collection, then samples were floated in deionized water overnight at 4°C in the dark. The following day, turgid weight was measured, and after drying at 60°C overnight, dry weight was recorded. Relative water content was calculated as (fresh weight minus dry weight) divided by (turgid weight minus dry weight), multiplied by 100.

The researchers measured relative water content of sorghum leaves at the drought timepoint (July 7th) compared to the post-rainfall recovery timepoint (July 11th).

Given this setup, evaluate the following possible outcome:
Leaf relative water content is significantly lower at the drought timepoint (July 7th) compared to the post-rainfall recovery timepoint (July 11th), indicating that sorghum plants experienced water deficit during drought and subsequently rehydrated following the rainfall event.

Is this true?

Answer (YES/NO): YES